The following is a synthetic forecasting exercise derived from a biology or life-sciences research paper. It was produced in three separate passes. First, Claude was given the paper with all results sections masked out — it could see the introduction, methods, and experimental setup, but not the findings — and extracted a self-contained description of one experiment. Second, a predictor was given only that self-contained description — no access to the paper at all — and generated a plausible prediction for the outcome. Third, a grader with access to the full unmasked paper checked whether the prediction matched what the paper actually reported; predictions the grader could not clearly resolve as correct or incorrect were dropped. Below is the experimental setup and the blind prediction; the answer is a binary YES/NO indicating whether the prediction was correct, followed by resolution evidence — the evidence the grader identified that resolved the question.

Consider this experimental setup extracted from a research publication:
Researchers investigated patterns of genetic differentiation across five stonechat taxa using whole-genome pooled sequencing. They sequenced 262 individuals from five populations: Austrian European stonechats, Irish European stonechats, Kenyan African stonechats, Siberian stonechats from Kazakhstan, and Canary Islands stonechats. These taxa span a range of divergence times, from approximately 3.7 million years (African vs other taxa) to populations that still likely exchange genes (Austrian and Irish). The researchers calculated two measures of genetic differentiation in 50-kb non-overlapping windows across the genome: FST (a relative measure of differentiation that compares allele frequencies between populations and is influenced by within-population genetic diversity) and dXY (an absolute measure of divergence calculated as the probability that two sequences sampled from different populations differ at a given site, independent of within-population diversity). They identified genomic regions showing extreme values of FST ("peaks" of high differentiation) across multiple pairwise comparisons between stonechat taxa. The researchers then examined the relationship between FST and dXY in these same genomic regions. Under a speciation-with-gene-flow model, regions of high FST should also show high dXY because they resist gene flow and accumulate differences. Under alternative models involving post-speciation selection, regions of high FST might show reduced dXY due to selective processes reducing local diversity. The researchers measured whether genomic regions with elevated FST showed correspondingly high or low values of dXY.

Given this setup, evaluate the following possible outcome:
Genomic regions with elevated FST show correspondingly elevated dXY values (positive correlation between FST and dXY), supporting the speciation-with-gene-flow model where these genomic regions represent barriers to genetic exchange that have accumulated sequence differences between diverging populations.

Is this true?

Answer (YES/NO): NO